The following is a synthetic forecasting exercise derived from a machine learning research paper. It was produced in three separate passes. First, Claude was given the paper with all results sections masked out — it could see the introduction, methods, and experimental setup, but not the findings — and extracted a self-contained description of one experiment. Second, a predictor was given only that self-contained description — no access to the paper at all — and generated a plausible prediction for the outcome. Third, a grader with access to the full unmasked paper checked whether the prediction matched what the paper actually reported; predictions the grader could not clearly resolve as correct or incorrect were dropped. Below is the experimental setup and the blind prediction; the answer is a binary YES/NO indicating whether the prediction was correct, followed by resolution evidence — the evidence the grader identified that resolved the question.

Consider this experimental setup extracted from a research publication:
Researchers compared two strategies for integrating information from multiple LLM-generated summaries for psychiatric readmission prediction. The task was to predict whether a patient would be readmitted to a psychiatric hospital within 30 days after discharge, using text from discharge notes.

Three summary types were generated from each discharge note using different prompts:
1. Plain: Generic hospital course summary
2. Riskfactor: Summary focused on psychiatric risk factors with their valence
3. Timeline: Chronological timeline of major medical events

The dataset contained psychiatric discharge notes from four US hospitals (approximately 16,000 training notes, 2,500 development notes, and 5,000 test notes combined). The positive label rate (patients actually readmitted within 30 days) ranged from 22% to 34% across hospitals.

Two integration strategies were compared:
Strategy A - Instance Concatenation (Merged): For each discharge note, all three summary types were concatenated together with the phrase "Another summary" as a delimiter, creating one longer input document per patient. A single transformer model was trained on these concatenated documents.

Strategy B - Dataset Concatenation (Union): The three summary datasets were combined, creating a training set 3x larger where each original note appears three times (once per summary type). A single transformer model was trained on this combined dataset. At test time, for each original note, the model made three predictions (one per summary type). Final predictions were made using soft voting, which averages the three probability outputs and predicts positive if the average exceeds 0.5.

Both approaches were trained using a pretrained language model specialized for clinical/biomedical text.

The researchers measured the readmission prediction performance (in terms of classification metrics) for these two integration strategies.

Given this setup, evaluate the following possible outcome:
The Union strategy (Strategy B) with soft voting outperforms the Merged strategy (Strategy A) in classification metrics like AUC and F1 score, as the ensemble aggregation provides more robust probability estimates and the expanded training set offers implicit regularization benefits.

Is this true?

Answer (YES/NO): YES